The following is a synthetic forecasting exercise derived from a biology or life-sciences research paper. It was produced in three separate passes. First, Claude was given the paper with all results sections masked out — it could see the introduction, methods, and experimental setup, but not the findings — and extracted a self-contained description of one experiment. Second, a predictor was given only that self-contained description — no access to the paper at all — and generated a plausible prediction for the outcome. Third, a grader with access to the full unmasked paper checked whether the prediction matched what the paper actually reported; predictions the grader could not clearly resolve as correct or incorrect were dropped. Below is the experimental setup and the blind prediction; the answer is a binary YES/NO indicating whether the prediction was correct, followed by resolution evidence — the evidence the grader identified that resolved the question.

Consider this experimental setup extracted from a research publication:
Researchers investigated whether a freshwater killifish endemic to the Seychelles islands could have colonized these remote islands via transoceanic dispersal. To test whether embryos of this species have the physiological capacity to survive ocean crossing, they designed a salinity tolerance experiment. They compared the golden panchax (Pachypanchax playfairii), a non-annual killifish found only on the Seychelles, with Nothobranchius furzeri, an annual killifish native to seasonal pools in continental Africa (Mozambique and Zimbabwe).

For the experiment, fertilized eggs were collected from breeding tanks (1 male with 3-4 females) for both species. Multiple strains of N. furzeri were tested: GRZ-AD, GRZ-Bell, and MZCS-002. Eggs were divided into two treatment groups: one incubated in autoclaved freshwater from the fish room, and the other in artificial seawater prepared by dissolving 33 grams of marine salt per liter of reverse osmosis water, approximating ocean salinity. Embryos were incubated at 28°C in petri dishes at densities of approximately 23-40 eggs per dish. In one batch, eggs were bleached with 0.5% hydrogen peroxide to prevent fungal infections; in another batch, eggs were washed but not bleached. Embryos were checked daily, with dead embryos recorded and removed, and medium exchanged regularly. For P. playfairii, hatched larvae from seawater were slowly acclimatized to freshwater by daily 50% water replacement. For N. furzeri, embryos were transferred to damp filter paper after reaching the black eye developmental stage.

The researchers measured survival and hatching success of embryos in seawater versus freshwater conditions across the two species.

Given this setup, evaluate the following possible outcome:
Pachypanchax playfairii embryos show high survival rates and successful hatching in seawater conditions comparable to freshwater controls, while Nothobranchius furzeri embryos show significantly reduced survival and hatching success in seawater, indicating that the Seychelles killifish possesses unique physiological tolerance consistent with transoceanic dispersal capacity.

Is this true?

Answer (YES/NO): YES